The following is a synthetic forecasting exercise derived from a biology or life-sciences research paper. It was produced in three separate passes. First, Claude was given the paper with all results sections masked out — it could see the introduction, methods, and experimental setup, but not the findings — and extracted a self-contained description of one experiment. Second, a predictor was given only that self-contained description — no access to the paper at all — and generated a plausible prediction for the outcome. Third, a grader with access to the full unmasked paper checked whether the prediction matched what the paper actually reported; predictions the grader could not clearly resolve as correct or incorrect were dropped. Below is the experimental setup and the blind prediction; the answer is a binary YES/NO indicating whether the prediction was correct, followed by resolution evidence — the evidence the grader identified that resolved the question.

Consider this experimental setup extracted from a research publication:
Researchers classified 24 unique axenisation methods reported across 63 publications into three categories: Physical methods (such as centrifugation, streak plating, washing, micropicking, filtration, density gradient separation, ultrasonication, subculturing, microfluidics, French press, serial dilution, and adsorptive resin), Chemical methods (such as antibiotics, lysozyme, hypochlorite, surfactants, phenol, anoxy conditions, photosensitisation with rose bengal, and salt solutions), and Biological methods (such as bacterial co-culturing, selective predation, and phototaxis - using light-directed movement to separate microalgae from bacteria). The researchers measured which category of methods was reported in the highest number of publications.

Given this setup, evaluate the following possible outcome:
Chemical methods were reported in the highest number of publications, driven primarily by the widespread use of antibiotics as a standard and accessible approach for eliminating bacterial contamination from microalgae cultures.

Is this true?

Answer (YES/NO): NO